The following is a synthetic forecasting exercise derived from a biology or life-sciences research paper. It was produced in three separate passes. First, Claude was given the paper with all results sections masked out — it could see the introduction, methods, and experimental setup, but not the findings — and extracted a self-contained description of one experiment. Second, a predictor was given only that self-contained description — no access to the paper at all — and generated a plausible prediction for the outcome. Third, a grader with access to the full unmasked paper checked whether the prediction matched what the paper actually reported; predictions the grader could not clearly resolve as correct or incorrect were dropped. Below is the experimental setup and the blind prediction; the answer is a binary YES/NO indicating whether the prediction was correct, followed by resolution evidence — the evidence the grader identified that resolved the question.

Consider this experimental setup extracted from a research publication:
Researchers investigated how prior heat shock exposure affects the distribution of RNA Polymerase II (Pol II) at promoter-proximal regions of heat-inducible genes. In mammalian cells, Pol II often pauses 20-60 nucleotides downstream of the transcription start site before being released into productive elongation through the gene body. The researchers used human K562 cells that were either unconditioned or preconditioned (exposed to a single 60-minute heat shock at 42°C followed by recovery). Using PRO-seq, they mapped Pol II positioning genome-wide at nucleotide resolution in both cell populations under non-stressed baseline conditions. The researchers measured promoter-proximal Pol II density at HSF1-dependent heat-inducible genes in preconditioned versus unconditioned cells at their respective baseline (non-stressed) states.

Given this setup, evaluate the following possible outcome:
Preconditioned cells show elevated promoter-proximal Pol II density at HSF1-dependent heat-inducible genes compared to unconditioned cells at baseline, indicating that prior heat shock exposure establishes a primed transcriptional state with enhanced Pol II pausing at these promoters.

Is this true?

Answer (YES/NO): NO